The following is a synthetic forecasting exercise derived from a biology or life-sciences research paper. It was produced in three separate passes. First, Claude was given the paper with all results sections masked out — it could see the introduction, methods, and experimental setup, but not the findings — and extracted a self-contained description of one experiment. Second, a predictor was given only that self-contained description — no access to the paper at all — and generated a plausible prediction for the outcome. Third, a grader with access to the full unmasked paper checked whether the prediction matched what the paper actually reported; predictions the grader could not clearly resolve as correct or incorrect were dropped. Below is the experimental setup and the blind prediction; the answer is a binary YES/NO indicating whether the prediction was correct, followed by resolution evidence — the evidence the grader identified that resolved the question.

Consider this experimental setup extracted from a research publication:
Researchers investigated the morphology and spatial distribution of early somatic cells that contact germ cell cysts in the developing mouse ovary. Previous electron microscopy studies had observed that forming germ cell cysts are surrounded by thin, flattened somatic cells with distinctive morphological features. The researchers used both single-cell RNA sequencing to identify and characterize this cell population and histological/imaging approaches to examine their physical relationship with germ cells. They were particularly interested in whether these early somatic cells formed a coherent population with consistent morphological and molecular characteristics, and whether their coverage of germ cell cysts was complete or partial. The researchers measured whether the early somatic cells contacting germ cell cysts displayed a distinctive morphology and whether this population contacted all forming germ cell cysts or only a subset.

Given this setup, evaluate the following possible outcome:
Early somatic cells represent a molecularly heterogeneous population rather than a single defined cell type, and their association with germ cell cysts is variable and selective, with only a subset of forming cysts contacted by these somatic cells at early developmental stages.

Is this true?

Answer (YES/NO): NO